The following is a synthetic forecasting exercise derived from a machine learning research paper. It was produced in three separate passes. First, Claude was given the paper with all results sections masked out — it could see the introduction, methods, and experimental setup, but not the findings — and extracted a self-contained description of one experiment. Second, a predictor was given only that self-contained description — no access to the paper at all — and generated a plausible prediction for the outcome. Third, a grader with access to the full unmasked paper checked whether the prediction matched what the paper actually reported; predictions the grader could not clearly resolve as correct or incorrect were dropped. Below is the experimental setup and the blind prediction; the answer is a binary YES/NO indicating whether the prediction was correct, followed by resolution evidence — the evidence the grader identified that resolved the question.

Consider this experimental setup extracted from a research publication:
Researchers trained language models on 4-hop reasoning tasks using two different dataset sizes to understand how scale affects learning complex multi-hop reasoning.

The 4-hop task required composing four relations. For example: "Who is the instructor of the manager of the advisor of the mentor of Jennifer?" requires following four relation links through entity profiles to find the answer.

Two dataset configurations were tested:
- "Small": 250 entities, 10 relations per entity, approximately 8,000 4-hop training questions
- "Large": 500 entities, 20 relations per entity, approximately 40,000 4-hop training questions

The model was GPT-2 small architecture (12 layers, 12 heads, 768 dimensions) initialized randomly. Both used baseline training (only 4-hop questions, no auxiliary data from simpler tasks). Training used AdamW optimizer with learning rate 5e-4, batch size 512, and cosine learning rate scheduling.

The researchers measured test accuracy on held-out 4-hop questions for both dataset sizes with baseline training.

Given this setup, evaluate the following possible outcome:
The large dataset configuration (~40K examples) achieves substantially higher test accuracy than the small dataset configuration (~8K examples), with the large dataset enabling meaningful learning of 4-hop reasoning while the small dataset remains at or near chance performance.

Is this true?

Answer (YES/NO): NO